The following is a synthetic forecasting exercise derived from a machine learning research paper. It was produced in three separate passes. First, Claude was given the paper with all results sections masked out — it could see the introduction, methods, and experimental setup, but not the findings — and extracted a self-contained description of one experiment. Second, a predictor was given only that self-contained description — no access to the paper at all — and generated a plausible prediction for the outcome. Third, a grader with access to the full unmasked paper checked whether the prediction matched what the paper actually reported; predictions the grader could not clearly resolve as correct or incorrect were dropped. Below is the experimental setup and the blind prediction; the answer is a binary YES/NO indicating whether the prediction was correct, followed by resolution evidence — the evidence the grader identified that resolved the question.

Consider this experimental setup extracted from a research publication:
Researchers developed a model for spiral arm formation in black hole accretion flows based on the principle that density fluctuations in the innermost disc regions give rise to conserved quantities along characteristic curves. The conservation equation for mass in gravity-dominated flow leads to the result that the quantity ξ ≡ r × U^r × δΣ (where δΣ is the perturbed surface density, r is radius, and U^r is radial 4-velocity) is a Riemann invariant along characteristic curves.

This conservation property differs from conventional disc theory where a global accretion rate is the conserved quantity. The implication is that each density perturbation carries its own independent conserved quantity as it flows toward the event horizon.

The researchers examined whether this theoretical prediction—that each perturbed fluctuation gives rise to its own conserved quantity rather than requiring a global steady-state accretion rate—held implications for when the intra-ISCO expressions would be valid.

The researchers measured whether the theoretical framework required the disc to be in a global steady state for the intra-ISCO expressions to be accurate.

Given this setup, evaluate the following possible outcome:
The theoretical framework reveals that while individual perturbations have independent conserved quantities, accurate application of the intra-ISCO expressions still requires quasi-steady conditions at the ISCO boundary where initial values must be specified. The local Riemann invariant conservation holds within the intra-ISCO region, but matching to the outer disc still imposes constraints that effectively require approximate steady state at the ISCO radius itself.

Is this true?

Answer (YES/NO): NO